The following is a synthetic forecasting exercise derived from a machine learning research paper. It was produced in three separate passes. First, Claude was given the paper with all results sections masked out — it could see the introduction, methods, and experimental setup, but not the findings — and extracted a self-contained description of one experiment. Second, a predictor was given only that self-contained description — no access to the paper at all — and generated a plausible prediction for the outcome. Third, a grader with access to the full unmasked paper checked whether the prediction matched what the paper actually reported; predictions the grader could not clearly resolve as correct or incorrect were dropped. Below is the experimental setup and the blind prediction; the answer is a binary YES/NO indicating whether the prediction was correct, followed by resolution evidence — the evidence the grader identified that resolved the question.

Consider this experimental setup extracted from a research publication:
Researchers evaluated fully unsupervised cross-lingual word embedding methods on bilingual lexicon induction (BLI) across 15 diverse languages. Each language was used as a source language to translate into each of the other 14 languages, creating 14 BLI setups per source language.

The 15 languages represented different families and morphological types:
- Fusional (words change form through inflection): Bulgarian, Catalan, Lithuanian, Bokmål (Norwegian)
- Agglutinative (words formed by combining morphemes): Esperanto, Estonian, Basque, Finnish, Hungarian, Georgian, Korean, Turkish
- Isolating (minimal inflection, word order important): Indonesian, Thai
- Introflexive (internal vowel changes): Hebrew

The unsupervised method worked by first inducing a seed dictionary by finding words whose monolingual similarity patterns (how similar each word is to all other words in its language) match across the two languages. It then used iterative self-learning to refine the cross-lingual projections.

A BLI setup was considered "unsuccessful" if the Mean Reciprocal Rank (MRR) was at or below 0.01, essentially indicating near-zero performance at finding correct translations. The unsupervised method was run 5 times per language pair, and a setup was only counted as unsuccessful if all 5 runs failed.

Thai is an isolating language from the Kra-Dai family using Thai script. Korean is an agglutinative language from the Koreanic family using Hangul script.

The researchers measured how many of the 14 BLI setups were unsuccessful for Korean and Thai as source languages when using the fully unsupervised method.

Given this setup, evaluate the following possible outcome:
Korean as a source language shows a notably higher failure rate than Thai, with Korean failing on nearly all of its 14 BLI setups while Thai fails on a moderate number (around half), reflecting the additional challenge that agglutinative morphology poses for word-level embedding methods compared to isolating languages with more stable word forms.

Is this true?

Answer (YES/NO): NO